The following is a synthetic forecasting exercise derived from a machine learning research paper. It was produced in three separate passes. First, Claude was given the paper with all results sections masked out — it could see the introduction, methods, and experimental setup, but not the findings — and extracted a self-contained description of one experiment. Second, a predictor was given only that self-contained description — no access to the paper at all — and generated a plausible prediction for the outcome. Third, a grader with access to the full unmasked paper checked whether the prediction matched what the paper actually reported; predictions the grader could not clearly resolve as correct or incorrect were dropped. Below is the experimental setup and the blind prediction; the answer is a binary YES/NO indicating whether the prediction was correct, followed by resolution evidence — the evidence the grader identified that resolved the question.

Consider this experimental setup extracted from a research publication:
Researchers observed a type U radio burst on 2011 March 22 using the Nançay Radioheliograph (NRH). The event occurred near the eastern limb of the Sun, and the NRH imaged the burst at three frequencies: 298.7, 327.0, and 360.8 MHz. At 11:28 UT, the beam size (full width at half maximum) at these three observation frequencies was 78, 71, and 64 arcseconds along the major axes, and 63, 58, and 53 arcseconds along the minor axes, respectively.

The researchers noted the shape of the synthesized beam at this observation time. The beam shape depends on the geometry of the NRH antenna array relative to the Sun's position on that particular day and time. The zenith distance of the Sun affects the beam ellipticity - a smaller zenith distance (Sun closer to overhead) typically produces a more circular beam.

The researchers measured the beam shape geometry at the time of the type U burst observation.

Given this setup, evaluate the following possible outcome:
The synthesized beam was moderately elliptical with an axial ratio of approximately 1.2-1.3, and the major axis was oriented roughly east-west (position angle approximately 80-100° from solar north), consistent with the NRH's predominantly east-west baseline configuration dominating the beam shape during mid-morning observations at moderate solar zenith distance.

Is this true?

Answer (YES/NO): NO